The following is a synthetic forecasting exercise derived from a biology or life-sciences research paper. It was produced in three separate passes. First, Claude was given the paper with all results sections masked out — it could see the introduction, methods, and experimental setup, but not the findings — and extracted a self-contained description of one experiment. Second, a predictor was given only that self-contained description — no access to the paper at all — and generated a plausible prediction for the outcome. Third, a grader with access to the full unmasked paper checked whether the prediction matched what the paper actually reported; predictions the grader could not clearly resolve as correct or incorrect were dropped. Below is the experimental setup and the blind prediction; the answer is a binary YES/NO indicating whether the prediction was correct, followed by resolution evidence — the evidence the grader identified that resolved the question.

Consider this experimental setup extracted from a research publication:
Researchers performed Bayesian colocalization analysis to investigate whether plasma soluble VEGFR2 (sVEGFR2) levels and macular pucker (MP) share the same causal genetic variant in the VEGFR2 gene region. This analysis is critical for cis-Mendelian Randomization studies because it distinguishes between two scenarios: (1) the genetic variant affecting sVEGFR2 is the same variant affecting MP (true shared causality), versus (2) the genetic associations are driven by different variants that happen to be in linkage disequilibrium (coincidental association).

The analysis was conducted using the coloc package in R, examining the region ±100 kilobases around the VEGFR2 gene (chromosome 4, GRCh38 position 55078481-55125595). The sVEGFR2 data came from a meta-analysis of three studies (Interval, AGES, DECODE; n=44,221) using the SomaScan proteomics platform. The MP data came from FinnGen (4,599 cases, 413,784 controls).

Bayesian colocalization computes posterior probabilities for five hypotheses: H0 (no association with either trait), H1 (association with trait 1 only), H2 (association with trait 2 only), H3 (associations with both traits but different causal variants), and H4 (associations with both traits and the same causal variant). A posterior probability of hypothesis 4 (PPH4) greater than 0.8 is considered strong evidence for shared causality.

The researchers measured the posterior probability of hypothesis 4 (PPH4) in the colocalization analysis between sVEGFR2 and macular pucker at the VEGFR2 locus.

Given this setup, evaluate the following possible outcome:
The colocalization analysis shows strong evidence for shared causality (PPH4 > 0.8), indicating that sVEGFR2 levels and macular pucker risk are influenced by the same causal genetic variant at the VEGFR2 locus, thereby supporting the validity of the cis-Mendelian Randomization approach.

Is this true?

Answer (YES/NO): YES